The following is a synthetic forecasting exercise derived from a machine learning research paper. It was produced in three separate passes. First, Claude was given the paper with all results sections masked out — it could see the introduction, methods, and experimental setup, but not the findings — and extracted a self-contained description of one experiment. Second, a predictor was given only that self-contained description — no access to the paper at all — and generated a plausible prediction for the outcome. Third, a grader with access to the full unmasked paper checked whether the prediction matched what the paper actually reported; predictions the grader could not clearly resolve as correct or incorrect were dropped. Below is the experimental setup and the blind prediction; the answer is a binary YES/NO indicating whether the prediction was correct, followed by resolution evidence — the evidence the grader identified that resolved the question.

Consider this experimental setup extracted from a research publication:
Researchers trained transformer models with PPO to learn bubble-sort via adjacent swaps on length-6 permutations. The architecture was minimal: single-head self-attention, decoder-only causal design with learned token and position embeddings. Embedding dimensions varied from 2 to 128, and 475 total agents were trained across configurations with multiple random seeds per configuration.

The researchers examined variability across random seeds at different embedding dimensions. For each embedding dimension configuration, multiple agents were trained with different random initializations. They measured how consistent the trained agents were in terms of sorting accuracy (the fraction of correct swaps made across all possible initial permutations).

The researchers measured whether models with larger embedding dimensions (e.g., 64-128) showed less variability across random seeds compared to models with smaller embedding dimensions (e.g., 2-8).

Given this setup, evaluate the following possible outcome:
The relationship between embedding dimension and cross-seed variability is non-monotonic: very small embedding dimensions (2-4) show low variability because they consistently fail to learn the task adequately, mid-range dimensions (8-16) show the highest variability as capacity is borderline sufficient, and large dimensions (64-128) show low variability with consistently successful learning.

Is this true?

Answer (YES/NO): NO